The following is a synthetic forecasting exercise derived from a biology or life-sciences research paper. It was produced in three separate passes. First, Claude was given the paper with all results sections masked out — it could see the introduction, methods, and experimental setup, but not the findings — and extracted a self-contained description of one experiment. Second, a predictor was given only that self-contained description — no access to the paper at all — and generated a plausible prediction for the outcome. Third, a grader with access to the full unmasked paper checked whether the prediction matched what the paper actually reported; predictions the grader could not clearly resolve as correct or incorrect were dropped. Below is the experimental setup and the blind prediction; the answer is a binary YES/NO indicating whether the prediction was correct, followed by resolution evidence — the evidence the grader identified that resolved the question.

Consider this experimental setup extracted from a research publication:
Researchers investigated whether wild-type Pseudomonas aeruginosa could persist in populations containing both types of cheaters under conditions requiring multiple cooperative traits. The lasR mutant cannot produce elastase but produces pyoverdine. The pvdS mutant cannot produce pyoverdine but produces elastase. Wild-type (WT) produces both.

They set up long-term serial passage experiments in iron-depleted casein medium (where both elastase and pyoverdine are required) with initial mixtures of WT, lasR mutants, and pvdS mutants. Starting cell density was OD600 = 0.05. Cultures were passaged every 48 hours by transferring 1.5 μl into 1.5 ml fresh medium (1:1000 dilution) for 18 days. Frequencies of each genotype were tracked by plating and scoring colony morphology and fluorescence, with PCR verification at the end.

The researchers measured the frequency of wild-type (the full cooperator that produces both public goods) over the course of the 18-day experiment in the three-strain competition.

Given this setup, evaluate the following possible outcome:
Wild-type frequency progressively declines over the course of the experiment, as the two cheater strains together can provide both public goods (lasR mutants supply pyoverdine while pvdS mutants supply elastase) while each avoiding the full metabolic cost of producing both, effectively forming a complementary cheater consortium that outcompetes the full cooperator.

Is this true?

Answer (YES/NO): NO